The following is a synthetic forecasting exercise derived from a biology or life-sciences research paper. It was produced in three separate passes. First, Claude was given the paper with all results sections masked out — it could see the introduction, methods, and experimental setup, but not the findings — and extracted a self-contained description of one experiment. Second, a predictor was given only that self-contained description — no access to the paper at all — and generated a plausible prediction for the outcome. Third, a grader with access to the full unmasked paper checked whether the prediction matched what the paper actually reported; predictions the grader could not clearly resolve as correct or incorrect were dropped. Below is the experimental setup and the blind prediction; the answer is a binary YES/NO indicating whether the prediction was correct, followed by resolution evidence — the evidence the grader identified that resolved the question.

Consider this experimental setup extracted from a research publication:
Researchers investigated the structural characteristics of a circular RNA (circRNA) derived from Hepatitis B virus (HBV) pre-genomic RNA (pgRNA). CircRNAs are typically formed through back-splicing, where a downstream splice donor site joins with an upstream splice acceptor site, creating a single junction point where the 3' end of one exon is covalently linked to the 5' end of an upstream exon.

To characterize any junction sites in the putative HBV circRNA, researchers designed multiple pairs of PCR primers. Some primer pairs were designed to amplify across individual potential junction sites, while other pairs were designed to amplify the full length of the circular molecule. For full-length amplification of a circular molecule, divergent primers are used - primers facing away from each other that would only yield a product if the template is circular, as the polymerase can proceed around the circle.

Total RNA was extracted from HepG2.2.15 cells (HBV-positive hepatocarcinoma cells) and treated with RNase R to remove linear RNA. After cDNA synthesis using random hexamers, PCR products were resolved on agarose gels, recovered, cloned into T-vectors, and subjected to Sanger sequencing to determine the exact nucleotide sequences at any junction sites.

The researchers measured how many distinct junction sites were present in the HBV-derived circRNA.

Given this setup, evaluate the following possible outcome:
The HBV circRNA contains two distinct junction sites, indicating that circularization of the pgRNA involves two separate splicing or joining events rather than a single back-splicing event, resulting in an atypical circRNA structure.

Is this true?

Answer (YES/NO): YES